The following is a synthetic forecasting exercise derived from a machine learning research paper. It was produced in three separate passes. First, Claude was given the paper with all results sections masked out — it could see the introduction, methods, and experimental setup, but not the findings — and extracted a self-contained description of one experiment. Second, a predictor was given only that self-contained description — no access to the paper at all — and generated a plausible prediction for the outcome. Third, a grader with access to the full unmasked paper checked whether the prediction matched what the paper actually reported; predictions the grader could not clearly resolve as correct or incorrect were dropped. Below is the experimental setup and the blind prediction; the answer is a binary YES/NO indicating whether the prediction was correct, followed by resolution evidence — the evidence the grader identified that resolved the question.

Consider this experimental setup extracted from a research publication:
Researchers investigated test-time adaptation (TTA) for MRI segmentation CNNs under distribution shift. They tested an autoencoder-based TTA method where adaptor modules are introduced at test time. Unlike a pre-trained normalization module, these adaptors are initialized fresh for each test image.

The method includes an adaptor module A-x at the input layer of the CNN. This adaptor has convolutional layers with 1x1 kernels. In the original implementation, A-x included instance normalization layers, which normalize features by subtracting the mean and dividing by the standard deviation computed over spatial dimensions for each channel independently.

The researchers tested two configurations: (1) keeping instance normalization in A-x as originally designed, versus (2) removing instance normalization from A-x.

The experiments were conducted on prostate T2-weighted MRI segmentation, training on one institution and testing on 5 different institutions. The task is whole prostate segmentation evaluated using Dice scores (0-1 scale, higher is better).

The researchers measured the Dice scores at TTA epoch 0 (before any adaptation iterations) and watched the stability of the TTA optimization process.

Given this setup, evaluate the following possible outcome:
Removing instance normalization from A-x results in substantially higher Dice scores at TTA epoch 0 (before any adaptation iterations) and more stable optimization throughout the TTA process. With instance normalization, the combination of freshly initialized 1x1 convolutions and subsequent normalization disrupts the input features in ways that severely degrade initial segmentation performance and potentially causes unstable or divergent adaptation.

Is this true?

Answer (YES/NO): YES